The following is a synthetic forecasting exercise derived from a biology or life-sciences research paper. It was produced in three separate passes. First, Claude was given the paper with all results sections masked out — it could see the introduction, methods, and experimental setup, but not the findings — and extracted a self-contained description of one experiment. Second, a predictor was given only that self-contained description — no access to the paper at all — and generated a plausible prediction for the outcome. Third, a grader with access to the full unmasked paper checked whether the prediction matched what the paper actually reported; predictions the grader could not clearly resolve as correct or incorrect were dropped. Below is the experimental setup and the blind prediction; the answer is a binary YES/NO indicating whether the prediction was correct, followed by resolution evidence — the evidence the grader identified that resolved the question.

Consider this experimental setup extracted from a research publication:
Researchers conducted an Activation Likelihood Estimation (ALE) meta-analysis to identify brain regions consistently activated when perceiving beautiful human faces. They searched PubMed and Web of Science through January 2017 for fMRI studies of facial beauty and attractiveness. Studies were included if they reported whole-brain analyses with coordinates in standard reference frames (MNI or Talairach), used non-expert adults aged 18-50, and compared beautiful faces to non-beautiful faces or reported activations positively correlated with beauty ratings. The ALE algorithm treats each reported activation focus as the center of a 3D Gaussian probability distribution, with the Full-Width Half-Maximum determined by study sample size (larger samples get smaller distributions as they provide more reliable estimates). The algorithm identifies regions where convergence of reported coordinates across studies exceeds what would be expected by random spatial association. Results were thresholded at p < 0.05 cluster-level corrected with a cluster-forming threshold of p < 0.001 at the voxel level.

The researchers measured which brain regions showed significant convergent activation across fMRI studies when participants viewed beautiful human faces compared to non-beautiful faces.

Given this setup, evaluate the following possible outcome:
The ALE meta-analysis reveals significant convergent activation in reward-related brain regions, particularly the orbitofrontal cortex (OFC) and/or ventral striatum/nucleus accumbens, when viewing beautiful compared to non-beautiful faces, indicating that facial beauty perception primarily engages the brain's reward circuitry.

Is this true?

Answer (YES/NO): YES